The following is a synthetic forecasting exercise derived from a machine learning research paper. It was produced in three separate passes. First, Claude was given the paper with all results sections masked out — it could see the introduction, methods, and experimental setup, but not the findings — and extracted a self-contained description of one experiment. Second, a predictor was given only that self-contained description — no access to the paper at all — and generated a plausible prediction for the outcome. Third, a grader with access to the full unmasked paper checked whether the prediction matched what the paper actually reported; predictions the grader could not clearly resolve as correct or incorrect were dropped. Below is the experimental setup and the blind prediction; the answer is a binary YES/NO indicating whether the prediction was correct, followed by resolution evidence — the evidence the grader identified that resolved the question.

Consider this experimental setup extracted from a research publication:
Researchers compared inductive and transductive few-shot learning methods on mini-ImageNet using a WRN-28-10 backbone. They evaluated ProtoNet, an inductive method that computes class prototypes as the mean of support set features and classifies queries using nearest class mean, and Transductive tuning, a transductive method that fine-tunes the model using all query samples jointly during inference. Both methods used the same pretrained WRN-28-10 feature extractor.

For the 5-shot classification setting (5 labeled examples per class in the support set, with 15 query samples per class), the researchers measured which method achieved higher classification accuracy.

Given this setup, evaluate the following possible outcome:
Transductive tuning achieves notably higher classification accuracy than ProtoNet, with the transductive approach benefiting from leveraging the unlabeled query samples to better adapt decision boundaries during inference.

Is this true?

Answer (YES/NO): NO